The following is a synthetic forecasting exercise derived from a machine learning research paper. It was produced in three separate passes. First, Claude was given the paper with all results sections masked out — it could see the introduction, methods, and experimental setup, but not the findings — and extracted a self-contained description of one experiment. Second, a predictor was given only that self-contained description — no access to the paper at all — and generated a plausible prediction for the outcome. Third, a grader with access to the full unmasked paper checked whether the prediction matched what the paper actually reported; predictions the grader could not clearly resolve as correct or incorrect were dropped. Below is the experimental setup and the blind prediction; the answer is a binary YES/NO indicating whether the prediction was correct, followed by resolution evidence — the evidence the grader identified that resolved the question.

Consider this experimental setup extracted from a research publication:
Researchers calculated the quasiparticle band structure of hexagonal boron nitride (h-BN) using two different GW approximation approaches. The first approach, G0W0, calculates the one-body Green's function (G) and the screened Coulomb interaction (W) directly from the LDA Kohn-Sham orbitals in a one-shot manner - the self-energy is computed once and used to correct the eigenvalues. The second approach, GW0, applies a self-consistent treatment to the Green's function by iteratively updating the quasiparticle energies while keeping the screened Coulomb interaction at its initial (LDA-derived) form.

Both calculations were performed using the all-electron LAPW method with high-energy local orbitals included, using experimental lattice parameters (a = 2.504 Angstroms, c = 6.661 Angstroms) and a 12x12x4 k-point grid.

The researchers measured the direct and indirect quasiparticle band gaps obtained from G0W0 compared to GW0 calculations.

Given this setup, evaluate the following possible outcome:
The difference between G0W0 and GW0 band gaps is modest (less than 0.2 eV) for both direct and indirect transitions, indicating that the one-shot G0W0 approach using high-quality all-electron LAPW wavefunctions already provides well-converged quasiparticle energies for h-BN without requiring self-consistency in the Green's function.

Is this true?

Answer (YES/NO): NO